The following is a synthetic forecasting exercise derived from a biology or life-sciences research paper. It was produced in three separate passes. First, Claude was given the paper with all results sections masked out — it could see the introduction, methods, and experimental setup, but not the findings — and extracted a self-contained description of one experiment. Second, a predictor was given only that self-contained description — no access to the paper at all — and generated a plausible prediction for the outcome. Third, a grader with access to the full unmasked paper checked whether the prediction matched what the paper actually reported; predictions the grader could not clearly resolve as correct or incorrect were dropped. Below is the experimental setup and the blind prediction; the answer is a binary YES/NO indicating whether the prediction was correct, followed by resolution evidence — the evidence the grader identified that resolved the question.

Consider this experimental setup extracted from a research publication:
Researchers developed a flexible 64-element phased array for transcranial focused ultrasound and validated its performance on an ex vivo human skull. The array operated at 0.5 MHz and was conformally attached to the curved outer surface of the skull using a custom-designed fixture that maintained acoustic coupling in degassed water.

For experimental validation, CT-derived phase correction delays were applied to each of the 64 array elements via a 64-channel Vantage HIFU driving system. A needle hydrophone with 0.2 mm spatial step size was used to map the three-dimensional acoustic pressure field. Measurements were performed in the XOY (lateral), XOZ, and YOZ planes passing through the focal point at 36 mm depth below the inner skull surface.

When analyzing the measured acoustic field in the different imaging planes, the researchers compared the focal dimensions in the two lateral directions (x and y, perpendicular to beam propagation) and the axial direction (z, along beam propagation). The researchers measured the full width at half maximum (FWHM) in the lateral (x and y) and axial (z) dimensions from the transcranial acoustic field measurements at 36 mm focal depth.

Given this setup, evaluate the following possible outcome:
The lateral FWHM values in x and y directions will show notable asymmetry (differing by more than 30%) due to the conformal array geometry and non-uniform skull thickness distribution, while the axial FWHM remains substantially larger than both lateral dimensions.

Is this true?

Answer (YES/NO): NO